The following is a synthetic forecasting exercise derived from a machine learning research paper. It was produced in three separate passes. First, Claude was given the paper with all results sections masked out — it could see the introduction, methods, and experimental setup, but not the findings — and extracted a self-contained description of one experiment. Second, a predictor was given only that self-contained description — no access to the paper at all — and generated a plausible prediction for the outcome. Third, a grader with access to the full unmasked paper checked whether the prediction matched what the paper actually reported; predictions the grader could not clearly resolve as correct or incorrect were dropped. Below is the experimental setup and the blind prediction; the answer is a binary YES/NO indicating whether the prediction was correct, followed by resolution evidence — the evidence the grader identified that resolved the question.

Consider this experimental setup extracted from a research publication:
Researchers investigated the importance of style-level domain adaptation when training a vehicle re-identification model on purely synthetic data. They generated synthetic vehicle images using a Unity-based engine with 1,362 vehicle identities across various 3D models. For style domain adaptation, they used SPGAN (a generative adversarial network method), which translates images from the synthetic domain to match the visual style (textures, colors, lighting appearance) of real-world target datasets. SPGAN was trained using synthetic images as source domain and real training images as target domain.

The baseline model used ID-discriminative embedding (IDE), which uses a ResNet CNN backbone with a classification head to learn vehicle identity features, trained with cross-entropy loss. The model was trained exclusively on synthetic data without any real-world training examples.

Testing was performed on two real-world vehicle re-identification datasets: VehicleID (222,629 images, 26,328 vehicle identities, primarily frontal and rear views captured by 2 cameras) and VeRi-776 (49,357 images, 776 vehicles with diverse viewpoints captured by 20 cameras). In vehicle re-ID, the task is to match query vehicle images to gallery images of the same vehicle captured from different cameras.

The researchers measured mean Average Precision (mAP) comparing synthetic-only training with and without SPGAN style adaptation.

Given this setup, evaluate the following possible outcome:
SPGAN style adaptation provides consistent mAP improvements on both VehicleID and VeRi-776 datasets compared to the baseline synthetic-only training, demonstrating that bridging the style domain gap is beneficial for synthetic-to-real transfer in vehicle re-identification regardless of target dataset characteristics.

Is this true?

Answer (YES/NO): YES